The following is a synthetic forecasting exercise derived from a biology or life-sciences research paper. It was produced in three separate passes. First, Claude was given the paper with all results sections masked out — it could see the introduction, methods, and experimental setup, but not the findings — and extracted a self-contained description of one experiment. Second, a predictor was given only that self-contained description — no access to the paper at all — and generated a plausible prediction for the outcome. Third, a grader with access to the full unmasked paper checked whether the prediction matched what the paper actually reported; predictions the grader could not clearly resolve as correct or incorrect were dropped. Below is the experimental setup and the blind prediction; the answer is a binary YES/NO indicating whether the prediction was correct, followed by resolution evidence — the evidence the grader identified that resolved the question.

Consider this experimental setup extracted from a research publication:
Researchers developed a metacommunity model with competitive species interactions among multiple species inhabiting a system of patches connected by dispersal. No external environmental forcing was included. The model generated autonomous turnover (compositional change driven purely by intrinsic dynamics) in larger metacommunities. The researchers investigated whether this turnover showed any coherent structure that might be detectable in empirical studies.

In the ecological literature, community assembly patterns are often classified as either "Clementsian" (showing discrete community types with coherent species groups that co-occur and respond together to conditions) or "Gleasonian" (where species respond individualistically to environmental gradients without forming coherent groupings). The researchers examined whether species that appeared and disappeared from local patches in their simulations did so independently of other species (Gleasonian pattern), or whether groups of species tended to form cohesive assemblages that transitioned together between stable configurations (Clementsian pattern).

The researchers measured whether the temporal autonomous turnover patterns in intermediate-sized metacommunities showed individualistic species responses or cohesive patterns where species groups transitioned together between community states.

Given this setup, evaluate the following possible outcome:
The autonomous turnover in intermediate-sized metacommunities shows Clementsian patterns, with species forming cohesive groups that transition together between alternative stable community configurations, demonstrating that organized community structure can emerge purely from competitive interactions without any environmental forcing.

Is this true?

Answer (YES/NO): YES